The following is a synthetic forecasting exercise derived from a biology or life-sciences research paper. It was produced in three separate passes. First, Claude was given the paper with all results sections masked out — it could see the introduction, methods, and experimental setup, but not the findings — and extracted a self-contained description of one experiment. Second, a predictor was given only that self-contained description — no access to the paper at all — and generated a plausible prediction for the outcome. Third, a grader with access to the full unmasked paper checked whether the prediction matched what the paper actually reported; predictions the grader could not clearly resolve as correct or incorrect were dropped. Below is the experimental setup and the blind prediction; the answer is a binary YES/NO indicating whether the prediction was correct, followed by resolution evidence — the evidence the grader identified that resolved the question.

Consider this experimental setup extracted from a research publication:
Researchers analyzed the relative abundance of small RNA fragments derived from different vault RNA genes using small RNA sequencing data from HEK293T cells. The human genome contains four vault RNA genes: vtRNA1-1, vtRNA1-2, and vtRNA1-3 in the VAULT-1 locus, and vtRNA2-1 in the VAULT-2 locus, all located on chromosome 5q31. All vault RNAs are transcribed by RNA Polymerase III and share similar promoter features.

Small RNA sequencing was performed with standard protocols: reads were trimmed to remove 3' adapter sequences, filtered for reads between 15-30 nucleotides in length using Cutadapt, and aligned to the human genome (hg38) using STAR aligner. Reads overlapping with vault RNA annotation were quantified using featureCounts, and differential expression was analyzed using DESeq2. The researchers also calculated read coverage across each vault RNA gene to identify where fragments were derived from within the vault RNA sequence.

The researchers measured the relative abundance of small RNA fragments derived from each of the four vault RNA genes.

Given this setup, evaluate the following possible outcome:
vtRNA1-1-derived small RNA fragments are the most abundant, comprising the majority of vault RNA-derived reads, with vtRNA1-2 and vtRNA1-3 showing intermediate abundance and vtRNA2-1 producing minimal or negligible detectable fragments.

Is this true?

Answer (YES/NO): NO